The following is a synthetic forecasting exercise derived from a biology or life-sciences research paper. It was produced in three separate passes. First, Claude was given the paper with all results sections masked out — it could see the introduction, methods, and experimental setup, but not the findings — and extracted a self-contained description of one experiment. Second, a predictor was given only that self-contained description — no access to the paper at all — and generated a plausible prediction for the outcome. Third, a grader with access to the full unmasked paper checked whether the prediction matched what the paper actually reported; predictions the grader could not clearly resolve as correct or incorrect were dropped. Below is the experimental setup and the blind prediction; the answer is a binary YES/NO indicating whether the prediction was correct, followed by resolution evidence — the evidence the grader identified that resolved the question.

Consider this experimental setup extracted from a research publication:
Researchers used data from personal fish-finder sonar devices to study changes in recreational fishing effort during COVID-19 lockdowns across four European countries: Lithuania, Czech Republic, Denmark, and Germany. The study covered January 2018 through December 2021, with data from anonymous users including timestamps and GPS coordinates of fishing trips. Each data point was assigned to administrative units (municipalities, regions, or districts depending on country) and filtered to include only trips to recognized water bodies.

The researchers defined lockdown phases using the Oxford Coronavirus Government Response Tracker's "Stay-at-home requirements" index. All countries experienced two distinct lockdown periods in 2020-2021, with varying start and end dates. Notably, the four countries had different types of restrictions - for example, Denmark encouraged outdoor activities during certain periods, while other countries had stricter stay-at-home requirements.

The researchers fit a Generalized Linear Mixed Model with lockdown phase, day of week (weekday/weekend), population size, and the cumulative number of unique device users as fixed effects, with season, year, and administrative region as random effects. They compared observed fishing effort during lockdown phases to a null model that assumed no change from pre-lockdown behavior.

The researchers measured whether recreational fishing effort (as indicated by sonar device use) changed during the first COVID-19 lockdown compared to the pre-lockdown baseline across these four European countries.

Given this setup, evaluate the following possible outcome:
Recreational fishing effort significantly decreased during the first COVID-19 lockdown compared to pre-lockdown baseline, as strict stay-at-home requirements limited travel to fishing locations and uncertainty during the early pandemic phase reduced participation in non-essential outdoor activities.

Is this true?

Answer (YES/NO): NO